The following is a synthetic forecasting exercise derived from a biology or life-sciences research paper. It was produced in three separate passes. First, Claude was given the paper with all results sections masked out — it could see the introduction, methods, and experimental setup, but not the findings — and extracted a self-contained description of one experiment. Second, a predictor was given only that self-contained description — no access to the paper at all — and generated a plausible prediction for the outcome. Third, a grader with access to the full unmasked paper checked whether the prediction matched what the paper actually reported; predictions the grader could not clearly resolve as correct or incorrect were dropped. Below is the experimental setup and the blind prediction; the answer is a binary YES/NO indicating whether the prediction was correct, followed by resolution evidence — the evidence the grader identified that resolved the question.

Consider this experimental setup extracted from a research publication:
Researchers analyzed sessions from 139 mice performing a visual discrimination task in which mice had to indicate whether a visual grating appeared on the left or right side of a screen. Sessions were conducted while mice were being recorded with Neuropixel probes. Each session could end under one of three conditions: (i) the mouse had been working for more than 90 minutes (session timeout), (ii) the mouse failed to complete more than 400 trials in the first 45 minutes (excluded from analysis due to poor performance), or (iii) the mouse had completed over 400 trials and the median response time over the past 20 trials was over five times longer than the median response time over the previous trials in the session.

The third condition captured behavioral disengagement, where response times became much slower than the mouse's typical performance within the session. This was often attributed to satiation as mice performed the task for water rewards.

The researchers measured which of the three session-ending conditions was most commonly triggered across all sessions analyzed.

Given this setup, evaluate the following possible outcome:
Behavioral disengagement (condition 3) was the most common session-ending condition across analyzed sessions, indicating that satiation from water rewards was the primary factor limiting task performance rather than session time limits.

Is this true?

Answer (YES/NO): YES